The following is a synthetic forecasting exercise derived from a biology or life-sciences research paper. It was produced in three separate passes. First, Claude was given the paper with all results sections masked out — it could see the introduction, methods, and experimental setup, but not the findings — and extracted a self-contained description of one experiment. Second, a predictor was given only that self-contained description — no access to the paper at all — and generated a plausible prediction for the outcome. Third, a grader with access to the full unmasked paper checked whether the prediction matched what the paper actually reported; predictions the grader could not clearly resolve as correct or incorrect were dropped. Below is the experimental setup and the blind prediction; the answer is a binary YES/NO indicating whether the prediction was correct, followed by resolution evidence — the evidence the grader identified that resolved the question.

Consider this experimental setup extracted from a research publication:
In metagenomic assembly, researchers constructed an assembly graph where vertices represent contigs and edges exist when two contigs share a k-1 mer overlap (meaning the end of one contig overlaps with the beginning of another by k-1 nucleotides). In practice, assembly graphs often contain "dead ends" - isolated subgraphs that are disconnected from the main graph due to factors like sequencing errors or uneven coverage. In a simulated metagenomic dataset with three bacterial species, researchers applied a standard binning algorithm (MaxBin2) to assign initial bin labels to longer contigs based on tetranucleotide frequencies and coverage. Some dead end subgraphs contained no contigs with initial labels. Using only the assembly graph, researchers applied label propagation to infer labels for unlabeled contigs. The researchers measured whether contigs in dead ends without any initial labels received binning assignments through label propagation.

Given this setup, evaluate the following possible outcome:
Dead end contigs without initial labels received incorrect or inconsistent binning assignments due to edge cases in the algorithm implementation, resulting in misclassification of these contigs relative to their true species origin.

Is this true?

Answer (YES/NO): NO